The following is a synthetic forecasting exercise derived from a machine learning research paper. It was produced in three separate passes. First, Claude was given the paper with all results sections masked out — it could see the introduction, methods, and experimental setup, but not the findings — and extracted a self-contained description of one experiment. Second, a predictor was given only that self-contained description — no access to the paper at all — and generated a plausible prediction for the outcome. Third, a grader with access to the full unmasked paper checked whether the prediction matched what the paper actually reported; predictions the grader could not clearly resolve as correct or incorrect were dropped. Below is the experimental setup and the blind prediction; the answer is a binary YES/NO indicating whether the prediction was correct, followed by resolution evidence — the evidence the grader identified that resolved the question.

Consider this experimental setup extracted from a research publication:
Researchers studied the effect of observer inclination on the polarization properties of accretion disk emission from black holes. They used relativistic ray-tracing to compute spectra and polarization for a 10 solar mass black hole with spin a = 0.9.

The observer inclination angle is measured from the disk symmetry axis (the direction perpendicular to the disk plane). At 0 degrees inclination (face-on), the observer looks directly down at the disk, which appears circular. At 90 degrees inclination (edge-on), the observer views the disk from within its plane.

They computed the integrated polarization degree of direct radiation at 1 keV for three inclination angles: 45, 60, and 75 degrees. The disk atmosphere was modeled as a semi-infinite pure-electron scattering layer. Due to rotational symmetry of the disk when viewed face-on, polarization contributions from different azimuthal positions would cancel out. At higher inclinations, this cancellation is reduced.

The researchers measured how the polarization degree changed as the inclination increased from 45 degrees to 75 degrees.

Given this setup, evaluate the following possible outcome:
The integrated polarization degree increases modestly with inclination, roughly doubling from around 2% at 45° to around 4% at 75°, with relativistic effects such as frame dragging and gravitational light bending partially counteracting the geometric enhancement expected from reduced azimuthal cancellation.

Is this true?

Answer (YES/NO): NO